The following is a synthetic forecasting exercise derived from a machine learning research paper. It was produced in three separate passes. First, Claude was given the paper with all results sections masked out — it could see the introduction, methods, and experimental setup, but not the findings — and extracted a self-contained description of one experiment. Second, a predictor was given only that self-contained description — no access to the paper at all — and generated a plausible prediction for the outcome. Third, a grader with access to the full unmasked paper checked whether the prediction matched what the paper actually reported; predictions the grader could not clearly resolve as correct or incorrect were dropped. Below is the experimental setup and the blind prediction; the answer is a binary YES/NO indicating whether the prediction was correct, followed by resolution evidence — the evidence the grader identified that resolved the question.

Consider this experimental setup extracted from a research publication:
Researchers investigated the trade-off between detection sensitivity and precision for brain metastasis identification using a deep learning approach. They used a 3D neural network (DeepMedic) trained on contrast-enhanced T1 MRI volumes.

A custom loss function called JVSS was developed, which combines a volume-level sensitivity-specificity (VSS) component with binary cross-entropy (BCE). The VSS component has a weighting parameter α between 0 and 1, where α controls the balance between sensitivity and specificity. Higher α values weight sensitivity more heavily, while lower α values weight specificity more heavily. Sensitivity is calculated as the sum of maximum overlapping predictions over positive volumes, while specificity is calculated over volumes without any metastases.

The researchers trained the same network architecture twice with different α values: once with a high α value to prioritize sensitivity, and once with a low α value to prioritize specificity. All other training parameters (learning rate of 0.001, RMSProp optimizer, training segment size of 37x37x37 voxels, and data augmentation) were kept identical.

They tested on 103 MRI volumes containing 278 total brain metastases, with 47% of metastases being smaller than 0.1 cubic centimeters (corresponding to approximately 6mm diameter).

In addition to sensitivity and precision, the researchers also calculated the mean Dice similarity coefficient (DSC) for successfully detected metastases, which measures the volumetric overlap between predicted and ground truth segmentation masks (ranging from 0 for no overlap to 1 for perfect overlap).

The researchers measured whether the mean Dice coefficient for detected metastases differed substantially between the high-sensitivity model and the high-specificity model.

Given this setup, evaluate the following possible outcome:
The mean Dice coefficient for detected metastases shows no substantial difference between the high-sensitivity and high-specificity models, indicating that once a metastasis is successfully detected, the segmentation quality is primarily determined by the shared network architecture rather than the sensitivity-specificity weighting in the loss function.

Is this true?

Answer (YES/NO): NO